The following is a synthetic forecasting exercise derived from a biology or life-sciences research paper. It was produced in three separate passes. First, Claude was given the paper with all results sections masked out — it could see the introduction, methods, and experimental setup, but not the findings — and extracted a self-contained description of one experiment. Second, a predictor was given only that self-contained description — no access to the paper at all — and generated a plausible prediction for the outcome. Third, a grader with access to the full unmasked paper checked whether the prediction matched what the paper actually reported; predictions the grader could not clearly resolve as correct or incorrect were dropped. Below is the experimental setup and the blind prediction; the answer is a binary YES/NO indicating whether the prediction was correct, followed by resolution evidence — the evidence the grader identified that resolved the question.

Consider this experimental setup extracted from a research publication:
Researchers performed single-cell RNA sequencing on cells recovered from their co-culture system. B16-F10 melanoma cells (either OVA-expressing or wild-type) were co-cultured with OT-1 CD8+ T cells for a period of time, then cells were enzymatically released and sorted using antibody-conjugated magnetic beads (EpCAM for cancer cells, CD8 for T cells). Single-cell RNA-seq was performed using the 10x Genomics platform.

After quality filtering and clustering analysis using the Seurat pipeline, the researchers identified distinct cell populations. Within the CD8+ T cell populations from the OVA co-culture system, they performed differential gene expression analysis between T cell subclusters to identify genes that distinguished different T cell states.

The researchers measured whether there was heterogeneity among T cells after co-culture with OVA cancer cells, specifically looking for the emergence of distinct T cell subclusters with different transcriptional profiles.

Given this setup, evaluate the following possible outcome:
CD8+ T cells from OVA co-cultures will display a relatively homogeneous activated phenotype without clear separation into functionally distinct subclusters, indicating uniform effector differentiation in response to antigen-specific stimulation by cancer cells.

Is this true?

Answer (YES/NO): NO